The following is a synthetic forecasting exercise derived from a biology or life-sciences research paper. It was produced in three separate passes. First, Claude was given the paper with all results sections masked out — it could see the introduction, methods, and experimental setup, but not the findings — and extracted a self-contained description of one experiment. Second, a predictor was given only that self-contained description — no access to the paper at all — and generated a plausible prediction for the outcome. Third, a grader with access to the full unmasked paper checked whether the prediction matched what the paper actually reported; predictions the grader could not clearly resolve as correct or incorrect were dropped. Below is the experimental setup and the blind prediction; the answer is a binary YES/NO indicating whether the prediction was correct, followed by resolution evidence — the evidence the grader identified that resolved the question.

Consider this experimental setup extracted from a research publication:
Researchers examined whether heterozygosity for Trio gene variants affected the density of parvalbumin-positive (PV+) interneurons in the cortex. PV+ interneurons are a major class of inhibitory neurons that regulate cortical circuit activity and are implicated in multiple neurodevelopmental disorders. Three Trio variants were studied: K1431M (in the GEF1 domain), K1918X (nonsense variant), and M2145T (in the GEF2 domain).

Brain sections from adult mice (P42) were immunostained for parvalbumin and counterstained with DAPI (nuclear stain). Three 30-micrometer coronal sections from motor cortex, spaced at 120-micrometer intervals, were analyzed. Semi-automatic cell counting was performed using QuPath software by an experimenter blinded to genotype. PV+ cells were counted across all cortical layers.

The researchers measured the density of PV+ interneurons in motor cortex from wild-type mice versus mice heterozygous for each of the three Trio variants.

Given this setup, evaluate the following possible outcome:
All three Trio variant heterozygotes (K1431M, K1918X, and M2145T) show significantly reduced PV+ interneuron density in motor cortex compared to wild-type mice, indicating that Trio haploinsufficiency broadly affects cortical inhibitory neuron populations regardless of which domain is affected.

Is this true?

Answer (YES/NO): NO